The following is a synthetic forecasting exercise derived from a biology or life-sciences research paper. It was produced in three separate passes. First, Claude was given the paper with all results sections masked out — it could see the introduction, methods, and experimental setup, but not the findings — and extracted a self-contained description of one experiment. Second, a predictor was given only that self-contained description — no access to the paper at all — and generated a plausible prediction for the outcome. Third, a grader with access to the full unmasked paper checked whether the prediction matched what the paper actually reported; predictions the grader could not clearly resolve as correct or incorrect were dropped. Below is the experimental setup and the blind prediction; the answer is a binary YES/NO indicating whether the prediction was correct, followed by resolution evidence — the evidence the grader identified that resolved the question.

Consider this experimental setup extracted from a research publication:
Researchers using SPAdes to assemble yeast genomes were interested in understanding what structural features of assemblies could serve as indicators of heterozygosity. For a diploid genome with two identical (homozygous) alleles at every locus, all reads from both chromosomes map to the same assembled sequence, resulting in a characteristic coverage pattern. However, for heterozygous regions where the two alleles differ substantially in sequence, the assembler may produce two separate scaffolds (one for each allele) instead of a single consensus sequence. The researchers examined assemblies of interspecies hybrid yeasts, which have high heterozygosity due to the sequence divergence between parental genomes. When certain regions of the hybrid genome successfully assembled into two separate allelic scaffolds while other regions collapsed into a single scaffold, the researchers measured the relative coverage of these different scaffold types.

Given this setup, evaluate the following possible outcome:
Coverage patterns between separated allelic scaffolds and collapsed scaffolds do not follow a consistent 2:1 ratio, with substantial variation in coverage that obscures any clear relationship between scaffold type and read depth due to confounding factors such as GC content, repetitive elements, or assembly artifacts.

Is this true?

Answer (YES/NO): NO